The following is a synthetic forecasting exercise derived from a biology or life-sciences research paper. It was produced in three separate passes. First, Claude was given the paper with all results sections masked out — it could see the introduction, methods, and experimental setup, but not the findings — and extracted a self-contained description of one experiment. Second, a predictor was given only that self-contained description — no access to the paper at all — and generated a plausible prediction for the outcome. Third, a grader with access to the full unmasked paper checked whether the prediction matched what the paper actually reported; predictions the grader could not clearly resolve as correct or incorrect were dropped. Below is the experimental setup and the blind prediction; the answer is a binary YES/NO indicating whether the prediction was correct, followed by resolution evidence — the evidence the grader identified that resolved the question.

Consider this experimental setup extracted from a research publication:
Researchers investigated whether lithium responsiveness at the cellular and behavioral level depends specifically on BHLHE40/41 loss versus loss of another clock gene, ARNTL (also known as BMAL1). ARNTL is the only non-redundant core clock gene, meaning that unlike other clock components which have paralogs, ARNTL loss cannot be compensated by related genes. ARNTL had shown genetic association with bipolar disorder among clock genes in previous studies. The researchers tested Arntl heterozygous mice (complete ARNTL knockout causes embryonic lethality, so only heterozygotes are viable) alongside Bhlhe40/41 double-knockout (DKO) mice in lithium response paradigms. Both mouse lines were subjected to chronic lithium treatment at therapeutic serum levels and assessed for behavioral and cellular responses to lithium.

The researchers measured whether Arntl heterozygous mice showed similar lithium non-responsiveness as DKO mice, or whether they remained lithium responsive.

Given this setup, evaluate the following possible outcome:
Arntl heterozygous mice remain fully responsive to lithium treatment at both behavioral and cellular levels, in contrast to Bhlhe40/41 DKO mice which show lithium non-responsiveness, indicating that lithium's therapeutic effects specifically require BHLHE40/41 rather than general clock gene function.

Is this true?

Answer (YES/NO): NO